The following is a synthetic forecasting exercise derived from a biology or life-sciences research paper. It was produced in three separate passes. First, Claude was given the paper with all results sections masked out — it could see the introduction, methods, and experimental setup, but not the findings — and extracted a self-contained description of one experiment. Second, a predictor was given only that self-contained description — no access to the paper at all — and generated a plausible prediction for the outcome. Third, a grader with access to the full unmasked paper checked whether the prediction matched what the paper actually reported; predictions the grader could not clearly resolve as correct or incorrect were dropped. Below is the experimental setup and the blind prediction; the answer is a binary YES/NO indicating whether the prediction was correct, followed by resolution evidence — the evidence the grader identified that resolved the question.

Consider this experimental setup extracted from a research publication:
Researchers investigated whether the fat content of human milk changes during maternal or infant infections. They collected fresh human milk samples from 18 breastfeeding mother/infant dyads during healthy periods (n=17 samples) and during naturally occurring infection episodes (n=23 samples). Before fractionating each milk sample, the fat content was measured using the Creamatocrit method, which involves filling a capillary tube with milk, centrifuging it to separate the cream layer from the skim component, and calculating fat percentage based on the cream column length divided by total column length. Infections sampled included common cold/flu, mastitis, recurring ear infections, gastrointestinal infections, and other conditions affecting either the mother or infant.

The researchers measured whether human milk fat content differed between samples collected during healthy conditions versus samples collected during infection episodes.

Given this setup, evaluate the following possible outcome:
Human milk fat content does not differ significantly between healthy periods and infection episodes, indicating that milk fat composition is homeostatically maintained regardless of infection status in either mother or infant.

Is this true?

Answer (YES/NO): NO